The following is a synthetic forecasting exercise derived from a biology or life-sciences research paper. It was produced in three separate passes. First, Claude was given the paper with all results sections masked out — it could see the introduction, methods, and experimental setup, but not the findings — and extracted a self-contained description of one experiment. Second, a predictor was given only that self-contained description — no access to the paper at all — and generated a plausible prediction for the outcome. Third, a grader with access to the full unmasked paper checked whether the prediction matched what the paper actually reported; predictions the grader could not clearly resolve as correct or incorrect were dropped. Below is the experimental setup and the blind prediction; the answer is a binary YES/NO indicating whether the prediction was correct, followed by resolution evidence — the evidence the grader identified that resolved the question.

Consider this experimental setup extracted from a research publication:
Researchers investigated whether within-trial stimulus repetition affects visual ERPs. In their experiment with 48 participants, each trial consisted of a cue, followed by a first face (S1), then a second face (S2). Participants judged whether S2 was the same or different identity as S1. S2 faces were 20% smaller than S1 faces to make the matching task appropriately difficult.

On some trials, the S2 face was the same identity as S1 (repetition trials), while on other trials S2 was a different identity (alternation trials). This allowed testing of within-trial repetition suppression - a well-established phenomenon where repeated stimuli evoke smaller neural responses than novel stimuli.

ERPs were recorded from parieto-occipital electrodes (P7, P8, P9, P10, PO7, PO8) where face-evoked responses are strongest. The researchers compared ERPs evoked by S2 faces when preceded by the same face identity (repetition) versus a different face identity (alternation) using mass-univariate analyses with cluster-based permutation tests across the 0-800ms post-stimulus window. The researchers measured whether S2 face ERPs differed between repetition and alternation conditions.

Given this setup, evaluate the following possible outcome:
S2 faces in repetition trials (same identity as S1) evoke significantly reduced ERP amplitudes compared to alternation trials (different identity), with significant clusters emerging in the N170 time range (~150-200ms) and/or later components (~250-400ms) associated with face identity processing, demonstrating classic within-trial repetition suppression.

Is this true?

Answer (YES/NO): YES